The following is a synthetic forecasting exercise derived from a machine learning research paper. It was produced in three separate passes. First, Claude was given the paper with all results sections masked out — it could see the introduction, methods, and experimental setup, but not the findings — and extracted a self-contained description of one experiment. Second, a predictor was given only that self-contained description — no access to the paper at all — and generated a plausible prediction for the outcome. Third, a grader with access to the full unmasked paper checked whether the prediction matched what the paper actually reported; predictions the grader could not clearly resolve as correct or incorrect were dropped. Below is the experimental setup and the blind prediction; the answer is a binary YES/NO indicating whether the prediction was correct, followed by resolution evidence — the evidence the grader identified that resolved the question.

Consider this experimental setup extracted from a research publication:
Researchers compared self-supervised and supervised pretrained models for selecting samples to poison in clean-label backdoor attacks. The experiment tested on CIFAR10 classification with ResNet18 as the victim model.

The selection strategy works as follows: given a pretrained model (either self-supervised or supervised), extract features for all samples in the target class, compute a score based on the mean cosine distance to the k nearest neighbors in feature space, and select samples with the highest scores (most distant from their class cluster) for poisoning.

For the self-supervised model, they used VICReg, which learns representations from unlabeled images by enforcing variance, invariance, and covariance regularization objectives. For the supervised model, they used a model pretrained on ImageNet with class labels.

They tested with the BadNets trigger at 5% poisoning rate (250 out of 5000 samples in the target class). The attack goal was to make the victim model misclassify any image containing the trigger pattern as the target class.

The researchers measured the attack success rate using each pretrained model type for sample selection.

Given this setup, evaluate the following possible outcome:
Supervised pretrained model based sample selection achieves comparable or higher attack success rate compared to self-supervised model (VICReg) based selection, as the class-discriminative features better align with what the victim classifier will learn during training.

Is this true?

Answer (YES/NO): YES